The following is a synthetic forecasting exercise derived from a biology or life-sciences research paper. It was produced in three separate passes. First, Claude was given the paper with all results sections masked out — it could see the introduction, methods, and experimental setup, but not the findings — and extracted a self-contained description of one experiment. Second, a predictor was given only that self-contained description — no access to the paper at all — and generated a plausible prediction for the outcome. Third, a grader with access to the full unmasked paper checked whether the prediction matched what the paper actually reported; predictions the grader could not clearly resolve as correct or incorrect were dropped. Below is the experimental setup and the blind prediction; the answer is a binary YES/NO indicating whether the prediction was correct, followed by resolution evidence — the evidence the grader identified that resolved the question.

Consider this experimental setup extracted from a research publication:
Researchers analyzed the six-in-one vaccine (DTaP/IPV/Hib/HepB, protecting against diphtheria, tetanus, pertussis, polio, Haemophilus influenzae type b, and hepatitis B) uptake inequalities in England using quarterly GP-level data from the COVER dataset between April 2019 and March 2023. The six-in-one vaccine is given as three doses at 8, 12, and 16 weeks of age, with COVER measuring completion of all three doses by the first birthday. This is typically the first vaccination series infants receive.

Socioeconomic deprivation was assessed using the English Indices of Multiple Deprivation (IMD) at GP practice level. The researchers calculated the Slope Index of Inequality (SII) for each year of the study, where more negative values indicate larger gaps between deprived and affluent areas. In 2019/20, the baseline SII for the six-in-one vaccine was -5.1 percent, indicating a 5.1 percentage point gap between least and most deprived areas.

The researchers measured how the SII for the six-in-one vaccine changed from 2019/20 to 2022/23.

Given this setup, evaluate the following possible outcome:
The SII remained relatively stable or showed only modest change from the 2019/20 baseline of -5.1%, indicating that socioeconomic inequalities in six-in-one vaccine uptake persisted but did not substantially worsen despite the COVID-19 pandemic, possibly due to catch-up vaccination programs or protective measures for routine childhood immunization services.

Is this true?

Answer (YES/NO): NO